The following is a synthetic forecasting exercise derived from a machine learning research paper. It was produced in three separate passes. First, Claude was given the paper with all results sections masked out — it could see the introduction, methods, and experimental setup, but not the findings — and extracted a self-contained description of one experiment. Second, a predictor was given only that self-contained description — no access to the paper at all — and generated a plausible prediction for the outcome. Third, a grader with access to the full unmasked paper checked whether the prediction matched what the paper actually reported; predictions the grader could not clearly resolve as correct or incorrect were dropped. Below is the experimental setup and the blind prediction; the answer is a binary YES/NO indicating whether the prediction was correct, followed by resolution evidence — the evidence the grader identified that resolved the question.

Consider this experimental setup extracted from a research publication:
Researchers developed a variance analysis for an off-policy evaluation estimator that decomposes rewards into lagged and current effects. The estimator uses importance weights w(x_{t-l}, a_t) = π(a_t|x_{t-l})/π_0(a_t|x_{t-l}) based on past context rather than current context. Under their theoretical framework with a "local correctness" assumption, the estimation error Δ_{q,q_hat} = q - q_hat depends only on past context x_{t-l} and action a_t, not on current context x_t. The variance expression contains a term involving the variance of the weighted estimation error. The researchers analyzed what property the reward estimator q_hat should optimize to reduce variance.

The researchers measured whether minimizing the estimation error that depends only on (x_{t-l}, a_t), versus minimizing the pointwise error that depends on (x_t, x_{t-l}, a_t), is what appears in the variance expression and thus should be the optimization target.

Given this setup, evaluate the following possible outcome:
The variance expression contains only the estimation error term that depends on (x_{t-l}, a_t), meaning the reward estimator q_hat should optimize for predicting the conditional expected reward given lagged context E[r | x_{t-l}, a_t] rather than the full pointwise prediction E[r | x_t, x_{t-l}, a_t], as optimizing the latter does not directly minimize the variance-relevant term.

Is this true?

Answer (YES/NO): NO